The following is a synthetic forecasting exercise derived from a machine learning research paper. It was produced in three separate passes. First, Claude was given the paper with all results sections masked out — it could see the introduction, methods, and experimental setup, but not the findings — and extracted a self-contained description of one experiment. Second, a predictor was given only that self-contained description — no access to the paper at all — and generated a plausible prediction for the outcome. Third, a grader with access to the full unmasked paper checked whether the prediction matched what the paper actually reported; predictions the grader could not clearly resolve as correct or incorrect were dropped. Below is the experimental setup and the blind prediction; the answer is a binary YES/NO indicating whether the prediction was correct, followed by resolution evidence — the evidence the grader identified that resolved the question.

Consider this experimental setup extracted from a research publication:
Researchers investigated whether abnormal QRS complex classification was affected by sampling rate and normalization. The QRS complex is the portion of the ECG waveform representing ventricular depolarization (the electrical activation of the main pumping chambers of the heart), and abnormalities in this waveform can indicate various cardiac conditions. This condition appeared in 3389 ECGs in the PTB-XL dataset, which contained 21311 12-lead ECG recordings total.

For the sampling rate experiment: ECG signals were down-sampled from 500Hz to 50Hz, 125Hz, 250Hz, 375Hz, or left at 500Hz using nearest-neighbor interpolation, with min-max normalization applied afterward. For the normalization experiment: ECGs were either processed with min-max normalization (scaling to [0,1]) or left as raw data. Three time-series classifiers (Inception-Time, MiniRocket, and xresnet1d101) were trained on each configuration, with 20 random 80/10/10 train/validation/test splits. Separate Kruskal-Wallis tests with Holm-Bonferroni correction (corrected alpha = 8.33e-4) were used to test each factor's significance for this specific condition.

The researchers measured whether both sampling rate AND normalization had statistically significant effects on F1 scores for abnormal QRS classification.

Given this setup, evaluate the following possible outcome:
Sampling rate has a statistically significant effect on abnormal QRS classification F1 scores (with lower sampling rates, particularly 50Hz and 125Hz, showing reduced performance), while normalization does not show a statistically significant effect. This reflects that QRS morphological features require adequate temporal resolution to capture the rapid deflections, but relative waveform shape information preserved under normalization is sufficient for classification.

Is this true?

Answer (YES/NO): NO